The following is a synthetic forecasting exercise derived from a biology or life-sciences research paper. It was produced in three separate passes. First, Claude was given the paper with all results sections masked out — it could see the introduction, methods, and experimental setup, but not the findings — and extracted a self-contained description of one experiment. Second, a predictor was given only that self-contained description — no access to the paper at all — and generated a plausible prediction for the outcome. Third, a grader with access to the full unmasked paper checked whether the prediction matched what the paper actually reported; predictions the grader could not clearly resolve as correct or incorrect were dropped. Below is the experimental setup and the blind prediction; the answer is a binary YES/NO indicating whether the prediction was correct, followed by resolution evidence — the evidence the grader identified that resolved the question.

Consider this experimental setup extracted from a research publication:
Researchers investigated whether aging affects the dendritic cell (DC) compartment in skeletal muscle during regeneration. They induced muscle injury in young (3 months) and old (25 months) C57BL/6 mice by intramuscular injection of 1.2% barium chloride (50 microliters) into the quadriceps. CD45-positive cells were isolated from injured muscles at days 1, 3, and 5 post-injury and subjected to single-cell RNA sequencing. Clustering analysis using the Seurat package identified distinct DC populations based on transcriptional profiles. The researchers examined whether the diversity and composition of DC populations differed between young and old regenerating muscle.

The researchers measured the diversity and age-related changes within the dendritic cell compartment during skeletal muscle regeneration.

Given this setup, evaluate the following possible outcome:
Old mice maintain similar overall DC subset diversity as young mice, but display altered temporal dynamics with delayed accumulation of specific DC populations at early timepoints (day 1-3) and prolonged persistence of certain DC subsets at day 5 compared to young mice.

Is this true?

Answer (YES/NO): NO